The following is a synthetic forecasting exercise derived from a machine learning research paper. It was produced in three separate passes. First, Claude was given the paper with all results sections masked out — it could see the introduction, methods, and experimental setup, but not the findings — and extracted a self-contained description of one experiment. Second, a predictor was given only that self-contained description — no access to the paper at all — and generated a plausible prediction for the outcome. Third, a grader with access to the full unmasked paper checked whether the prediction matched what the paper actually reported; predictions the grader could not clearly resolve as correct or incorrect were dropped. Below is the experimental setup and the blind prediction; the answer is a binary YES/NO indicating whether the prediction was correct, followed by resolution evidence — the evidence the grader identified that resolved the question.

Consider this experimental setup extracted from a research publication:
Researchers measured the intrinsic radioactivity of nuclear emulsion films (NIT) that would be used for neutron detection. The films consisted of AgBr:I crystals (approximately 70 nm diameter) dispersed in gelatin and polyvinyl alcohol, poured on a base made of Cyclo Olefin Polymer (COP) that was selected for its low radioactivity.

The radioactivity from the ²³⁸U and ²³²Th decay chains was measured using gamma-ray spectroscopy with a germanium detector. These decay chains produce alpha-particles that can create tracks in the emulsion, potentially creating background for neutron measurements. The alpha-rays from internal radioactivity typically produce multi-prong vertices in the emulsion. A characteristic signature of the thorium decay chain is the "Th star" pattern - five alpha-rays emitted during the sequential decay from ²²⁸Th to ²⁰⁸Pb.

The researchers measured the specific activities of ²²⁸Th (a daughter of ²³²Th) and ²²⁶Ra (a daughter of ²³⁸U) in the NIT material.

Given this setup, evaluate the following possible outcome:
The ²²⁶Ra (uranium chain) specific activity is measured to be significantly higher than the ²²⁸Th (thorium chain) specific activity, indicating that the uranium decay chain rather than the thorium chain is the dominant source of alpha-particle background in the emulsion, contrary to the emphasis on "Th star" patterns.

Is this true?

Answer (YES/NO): NO